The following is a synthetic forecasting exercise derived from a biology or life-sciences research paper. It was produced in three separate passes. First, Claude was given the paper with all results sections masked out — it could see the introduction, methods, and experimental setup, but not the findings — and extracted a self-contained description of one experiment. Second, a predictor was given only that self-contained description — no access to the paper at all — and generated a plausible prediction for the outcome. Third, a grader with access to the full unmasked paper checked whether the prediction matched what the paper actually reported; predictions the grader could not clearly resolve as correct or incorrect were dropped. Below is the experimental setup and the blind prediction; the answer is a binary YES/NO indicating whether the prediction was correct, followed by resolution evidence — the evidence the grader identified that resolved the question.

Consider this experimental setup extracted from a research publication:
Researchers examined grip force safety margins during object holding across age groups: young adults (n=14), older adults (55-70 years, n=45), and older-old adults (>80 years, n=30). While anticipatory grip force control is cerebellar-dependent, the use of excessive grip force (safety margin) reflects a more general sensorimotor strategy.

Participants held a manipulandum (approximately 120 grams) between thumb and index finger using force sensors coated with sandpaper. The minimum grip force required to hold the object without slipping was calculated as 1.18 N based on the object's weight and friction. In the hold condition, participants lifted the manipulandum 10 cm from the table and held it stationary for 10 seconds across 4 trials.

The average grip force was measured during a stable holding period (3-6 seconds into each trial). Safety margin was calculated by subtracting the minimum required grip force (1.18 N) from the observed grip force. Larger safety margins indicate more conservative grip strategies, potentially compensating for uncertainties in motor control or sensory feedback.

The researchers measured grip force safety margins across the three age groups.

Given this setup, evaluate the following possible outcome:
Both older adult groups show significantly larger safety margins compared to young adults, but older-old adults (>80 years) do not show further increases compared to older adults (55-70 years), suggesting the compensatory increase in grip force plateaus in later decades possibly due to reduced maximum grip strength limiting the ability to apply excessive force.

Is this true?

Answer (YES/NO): NO